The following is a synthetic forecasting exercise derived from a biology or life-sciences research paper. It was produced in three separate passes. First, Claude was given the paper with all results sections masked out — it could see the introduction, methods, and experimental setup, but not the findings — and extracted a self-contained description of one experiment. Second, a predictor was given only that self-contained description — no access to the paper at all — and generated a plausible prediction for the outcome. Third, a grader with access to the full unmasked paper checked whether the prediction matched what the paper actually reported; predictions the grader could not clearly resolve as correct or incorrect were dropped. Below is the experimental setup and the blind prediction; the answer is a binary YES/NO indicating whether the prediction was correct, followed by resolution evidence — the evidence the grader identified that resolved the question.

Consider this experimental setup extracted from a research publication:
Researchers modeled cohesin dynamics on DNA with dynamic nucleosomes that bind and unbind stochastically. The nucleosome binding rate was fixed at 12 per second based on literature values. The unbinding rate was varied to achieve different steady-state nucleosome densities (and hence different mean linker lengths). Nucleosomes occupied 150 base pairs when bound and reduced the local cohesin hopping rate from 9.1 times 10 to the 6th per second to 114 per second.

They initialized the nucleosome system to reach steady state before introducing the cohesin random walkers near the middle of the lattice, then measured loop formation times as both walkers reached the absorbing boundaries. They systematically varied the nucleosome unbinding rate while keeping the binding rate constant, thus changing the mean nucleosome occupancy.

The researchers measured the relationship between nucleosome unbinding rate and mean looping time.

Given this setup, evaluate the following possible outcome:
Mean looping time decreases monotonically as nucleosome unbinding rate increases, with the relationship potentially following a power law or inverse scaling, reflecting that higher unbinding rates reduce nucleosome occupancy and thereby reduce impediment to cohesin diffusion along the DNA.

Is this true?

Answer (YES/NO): NO